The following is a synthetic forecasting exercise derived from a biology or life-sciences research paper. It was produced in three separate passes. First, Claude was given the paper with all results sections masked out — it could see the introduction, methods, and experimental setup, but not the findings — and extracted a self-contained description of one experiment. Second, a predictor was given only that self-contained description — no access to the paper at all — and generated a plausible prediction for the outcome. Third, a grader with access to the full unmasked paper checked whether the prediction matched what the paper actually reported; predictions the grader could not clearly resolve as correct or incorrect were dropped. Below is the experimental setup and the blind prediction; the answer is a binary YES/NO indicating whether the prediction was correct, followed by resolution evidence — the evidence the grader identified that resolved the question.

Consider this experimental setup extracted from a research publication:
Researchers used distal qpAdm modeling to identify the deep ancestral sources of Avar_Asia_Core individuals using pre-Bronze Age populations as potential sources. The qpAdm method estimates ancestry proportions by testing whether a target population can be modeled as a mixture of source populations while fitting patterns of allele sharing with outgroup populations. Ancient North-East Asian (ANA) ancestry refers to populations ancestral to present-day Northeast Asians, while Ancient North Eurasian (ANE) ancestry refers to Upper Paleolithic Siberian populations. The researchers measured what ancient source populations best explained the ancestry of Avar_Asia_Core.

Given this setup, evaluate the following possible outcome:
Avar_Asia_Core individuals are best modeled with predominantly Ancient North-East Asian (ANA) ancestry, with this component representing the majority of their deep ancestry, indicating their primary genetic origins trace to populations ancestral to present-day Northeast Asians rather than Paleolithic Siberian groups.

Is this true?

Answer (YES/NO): YES